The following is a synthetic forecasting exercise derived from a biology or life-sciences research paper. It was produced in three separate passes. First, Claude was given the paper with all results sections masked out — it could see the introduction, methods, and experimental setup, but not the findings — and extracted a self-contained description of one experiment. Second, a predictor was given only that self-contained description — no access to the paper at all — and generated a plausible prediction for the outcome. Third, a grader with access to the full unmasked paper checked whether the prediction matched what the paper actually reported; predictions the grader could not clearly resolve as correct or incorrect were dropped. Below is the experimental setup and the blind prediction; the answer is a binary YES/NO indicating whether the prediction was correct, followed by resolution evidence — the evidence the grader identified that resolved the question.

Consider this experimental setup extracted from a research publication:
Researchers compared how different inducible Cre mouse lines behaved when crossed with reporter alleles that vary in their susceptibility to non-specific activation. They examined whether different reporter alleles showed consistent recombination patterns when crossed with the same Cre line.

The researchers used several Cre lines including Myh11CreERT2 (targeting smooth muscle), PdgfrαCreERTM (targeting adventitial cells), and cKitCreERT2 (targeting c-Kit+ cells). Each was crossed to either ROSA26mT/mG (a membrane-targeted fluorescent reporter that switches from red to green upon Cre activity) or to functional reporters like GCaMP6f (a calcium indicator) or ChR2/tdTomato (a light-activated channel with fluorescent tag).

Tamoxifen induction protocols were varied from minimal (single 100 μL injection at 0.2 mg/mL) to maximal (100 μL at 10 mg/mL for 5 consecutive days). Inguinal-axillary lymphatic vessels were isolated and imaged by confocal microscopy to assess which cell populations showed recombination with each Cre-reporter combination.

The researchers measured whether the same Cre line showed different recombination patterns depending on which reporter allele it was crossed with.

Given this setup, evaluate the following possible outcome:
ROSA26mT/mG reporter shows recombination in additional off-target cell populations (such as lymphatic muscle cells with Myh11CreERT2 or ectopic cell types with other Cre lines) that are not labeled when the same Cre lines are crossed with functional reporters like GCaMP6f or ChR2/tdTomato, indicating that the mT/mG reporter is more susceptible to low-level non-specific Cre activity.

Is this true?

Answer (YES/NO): NO